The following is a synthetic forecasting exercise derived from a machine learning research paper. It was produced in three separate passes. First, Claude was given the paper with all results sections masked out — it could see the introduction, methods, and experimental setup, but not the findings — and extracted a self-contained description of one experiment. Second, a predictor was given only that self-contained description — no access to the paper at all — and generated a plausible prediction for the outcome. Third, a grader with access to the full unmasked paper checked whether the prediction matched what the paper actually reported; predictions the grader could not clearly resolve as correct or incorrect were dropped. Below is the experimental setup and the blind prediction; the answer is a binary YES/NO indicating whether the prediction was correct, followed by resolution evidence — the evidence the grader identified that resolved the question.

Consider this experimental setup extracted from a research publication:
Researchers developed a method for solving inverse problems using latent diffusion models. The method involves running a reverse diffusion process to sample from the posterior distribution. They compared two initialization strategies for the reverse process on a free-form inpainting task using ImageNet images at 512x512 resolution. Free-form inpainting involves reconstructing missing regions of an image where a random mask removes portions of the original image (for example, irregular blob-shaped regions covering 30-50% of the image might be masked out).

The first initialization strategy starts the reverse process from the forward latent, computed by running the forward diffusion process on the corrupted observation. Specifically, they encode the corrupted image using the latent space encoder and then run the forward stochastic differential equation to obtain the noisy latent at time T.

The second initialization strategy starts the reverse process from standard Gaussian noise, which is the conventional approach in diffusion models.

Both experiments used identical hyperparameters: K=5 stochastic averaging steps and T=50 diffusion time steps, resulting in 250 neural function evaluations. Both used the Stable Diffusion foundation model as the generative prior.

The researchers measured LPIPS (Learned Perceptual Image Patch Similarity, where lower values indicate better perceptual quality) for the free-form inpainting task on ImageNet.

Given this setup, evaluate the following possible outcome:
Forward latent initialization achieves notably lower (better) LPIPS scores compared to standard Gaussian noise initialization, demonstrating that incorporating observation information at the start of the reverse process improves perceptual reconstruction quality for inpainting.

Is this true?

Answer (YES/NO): YES